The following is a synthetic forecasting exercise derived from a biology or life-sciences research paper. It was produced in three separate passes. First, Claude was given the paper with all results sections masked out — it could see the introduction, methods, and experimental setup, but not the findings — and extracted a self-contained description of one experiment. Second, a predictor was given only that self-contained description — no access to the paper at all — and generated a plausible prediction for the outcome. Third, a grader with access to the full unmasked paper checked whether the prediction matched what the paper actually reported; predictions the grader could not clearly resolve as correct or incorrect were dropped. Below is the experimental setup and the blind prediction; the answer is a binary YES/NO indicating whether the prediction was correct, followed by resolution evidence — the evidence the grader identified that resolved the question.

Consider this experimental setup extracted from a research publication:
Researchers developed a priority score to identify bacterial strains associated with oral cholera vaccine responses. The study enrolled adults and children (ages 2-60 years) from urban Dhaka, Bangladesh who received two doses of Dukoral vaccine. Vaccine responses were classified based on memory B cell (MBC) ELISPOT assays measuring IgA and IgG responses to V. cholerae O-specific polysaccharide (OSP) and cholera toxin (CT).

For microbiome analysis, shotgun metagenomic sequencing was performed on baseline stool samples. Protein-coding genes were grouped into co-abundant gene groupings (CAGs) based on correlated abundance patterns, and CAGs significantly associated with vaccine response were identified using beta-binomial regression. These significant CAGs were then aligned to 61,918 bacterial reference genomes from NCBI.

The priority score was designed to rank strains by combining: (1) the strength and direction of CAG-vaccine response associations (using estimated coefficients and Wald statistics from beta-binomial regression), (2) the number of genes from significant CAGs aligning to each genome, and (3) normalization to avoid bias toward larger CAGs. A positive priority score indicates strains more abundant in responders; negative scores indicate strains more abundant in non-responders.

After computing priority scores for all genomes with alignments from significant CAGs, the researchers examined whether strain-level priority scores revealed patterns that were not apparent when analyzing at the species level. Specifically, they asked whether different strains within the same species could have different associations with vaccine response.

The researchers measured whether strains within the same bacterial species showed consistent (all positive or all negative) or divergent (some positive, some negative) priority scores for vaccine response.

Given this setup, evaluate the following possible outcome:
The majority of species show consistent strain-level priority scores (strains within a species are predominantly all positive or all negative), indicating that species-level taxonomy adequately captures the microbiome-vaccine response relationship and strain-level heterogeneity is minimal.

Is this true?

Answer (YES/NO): NO